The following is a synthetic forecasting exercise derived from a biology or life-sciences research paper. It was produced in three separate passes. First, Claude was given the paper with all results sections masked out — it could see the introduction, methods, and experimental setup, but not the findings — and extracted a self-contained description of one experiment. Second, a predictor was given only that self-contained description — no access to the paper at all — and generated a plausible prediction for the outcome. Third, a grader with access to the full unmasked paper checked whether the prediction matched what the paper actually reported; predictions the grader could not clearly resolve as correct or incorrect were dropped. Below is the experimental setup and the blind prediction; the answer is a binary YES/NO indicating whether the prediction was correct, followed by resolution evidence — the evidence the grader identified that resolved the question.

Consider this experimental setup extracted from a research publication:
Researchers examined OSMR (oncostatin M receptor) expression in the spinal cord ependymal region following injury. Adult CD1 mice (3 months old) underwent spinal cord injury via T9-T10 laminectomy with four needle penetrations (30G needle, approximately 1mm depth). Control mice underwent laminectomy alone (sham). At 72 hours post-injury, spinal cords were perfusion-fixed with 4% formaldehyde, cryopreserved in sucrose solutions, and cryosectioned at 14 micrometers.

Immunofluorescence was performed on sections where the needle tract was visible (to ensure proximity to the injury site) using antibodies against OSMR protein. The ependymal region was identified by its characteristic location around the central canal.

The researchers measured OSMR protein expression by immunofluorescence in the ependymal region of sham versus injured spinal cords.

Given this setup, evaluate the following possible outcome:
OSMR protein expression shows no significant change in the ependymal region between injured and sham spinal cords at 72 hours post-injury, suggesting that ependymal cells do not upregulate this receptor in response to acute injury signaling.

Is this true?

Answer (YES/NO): NO